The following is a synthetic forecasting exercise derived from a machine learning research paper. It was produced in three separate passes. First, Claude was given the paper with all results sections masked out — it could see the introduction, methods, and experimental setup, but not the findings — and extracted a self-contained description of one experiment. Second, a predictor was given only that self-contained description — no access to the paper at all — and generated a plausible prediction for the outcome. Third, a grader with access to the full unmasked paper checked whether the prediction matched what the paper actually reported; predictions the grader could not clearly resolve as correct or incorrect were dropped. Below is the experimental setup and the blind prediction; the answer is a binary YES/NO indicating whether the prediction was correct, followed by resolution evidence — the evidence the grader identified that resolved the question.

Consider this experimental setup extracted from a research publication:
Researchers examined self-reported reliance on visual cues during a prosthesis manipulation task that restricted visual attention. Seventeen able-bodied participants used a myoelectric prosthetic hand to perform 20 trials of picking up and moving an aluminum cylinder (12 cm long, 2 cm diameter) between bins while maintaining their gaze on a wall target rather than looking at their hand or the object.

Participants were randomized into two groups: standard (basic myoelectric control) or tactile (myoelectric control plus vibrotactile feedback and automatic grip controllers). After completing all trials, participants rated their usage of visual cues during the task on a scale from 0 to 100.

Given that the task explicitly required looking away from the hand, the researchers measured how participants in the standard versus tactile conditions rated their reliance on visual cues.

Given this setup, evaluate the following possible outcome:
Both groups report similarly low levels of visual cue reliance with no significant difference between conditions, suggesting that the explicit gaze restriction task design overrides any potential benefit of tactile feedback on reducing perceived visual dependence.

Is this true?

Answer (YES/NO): YES